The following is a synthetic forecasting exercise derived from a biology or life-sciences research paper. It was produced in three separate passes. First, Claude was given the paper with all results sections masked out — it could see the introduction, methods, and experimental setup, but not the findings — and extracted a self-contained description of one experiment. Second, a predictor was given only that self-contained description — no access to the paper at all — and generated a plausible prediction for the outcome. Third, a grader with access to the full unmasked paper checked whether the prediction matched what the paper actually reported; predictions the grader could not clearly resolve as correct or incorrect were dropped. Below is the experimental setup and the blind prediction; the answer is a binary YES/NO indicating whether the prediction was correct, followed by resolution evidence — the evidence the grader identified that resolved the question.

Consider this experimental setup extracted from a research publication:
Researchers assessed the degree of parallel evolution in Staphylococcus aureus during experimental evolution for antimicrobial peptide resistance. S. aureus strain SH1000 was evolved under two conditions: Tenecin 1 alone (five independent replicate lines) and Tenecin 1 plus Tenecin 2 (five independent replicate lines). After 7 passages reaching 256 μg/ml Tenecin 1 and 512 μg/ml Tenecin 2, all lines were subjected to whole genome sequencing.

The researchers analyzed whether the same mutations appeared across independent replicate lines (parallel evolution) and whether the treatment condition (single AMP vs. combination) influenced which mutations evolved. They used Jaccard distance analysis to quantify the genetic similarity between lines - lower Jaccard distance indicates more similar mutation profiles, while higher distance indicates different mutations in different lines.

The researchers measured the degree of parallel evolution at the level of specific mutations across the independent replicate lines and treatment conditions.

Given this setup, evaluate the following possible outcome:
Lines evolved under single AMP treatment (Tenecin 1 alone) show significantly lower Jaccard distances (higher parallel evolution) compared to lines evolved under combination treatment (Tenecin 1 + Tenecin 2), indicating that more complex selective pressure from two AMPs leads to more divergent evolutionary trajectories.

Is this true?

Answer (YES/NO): NO